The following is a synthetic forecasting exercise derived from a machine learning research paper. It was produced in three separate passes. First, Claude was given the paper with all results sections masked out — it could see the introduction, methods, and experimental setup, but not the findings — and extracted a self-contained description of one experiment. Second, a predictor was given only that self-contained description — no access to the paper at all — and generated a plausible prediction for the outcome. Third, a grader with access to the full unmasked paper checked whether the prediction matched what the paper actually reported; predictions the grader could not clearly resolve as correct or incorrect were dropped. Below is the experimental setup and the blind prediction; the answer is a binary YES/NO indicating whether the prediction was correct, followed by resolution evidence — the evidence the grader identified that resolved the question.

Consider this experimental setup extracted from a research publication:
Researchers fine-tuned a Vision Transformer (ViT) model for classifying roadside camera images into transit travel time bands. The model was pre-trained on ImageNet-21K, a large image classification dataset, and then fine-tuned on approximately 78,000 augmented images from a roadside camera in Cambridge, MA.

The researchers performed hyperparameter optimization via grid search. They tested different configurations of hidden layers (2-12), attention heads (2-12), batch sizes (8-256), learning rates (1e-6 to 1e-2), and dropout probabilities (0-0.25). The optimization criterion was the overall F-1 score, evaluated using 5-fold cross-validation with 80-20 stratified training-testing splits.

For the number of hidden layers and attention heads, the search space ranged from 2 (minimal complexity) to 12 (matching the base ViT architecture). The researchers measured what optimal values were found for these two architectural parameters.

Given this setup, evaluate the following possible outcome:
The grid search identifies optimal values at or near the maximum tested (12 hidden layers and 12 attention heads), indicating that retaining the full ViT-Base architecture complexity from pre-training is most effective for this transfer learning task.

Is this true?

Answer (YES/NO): YES